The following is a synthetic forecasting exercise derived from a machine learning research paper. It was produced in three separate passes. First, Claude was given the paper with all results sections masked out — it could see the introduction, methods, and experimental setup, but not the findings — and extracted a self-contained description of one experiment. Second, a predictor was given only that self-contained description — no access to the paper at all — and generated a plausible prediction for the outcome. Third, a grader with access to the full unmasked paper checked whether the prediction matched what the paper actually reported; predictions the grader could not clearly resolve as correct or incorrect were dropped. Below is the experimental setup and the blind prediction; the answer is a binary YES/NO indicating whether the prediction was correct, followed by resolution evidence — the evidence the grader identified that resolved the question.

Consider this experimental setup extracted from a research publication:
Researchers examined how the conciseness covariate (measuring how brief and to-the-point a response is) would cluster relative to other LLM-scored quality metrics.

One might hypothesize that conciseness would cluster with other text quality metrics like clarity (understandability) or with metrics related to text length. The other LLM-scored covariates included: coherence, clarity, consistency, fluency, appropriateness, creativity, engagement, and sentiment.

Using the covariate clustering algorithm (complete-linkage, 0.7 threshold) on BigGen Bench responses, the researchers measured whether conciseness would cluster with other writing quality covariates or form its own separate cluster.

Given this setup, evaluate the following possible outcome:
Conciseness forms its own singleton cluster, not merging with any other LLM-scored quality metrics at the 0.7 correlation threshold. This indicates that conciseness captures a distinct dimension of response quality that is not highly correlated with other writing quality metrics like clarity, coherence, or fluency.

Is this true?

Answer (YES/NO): YES